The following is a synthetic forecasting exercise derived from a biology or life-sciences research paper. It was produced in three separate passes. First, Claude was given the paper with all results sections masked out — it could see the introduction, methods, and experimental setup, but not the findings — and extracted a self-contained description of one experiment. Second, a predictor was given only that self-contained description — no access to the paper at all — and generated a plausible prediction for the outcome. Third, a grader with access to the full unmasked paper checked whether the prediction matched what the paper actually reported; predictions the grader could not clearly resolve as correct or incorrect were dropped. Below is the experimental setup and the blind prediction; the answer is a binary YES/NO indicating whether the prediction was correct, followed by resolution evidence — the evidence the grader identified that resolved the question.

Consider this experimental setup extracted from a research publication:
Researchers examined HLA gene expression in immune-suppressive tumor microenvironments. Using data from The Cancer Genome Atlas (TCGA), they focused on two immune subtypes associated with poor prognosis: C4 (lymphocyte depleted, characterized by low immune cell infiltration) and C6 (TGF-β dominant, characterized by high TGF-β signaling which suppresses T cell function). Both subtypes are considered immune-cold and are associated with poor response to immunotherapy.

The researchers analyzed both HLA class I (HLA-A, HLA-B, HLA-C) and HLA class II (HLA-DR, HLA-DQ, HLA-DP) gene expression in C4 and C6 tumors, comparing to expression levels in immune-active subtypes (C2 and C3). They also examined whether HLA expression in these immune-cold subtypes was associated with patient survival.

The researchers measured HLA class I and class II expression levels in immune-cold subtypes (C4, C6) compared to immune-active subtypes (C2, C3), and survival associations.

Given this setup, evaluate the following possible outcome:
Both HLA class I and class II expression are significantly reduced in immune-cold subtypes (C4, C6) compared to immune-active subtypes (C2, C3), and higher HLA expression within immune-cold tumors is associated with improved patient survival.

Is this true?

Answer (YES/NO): NO